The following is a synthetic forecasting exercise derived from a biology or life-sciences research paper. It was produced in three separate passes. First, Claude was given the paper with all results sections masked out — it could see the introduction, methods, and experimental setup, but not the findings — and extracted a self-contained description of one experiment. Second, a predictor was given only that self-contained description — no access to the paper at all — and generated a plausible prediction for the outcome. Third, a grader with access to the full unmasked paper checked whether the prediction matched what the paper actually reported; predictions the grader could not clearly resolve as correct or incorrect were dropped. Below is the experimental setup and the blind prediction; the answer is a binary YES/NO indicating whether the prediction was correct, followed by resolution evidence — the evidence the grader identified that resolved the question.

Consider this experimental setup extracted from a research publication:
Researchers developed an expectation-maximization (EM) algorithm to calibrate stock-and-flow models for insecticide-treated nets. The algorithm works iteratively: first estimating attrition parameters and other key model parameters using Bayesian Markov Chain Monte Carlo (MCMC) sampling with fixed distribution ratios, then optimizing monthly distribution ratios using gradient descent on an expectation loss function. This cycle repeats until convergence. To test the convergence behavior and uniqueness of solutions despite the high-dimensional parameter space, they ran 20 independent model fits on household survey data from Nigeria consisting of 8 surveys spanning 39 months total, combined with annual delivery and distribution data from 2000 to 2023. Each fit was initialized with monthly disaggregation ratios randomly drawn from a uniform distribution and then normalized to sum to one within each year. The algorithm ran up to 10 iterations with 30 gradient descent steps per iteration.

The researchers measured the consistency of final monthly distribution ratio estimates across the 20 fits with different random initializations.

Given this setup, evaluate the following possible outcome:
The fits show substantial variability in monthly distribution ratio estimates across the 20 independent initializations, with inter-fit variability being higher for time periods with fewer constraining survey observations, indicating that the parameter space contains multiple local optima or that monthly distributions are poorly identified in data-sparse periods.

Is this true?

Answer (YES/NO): NO